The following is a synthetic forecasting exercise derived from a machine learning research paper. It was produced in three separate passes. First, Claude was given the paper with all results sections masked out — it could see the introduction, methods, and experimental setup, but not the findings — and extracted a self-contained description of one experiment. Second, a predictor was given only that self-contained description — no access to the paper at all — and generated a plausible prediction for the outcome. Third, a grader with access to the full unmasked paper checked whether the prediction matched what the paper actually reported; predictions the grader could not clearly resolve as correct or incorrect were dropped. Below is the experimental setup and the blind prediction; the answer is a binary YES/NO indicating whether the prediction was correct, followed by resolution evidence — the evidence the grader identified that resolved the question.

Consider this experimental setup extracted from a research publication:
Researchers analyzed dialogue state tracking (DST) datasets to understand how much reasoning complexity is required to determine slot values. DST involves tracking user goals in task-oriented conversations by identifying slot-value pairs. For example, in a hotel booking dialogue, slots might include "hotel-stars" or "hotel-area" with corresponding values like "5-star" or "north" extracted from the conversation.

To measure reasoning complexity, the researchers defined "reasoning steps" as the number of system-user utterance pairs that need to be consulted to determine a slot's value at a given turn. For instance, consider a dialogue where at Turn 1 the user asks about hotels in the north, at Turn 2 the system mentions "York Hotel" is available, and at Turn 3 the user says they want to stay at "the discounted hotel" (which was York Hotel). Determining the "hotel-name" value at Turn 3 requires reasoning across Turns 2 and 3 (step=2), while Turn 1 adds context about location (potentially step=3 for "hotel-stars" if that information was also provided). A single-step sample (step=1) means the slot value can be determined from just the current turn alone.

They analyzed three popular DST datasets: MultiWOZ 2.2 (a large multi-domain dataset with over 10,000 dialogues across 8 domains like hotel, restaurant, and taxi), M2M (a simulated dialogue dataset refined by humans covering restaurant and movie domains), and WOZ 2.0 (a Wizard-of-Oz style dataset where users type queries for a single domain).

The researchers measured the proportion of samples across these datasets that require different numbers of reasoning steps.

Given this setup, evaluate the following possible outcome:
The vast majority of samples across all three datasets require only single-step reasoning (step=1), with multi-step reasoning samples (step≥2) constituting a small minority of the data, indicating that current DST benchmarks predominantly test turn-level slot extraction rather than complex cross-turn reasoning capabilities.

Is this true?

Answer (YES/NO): NO